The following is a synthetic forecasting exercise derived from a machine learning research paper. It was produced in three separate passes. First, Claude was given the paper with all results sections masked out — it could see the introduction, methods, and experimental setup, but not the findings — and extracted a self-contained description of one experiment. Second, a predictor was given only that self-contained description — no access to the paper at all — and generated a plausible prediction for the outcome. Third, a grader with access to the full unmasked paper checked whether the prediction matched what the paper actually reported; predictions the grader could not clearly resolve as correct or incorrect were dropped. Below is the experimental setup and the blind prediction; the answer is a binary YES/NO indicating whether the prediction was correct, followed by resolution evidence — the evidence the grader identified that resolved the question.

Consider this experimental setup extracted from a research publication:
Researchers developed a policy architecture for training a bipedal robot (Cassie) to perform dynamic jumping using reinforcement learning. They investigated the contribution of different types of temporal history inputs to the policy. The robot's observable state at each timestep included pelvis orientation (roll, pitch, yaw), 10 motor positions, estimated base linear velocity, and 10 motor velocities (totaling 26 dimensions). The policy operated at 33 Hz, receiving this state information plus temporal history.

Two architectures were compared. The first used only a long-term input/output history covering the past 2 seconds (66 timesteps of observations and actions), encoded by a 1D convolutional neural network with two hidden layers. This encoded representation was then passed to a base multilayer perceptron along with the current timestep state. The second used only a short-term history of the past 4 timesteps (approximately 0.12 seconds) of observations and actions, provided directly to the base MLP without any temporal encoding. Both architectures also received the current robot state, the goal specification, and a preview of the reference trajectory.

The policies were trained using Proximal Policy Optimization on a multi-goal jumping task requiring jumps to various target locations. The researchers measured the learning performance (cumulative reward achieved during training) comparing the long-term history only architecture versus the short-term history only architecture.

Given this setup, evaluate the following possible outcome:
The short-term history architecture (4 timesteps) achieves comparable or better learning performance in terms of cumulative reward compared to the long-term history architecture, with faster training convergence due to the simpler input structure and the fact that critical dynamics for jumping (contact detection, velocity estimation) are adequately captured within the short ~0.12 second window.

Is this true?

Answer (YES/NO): YES